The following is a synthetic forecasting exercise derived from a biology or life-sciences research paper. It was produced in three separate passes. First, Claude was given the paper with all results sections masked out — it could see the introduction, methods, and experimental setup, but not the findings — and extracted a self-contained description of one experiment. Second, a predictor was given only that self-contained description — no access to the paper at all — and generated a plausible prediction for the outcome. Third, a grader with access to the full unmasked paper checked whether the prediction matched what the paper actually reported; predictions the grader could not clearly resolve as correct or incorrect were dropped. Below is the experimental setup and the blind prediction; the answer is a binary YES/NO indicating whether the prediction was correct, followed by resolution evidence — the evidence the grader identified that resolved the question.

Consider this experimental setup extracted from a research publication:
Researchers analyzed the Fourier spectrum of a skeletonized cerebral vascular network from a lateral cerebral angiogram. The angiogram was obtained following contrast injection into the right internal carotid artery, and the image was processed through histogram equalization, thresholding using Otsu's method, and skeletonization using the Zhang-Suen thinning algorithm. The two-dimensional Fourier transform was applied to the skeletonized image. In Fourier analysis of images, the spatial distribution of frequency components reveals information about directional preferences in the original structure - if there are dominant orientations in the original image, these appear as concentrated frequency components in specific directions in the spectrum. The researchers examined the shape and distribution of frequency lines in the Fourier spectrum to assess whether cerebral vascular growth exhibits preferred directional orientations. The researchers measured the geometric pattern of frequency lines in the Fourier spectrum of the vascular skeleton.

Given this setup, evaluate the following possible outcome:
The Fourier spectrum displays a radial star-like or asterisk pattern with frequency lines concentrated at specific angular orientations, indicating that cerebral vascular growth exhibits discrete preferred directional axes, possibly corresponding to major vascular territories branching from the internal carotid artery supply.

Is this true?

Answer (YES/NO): NO